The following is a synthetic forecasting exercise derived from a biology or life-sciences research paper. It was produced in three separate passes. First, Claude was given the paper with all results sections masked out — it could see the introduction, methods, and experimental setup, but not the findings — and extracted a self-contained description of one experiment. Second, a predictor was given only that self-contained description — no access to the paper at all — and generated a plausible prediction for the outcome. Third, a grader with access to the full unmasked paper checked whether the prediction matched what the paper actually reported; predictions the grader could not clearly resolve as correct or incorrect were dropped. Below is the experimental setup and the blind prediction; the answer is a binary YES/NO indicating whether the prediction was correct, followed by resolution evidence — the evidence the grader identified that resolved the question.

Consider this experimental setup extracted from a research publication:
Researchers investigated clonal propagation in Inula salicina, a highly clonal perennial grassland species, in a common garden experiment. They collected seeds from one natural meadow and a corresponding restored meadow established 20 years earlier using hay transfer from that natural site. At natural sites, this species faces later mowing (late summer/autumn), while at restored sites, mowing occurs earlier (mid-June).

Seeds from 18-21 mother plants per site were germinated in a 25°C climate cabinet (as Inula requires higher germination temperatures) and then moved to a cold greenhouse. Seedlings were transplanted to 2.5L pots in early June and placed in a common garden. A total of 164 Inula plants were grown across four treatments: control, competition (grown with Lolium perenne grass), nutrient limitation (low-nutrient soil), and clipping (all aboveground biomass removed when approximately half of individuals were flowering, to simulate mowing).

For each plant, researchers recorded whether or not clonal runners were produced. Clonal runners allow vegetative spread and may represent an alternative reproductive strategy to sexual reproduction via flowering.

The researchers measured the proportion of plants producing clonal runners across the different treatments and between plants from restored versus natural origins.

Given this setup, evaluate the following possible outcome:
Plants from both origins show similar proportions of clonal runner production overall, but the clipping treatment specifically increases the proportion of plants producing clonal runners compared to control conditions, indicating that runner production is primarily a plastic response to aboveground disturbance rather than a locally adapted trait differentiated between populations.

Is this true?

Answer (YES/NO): NO